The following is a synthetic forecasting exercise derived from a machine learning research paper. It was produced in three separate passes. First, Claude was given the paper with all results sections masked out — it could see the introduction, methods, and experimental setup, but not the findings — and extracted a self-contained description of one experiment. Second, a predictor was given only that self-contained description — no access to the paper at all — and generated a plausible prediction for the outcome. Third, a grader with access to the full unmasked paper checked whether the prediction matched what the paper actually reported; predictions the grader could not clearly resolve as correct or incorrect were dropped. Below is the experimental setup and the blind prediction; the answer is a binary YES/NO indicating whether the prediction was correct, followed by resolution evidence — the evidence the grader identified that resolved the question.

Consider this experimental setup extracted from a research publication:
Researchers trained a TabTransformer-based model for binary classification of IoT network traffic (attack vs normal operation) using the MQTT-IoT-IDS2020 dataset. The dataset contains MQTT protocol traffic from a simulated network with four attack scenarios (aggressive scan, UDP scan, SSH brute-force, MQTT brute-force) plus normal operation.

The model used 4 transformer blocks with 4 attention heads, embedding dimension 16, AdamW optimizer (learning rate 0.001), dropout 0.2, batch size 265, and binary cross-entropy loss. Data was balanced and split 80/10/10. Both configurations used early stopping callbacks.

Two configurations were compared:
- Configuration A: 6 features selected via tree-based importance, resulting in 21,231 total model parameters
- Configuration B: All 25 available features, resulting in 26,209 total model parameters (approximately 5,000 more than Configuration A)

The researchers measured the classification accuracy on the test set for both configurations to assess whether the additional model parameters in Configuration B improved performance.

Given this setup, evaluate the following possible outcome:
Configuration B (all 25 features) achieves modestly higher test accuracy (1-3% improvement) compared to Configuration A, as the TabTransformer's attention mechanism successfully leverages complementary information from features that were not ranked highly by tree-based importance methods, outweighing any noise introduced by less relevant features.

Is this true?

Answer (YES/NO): NO